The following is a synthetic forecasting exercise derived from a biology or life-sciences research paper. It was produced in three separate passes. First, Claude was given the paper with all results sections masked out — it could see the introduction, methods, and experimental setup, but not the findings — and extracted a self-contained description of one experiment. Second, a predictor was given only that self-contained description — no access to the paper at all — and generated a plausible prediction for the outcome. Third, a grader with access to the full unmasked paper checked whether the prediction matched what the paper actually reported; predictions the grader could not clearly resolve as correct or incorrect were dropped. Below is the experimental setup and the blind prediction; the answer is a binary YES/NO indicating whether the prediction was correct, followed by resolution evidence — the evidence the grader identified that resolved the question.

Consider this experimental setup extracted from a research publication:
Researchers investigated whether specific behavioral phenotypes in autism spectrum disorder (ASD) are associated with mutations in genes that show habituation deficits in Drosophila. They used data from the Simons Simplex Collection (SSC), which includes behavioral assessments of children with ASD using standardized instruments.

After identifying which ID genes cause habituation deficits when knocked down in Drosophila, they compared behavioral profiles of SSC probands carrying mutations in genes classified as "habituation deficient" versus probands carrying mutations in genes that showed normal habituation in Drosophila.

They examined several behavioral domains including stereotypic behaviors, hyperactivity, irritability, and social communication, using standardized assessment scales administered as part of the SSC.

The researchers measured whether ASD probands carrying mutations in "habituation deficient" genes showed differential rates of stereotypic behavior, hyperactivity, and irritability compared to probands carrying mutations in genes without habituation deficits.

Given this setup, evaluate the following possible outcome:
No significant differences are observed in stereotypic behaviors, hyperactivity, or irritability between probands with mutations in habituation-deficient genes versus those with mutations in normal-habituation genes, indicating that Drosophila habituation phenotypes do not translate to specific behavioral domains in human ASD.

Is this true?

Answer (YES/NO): NO